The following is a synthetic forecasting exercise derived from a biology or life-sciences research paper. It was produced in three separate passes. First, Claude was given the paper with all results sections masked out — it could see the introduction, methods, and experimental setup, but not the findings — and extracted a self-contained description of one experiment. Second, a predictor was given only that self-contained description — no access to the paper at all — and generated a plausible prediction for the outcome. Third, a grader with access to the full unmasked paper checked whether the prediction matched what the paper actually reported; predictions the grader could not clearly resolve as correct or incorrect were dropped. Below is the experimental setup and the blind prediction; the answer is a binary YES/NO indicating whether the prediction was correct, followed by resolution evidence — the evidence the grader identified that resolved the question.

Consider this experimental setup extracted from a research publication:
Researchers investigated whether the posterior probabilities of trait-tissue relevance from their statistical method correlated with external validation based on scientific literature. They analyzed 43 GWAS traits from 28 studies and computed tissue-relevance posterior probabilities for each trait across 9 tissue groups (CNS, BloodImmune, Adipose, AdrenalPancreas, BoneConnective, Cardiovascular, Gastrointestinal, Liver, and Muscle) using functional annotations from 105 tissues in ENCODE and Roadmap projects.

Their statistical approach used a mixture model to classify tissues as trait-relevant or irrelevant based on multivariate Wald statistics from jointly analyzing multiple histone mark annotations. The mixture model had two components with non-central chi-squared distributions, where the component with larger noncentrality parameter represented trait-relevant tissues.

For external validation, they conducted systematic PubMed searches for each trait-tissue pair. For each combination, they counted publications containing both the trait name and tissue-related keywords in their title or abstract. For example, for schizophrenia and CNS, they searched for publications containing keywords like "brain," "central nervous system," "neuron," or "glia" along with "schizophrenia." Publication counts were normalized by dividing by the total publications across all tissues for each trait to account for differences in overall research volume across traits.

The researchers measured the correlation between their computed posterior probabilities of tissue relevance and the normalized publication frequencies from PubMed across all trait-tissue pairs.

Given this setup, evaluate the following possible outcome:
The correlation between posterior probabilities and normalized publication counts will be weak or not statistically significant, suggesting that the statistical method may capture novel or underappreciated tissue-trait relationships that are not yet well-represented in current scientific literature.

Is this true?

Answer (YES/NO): NO